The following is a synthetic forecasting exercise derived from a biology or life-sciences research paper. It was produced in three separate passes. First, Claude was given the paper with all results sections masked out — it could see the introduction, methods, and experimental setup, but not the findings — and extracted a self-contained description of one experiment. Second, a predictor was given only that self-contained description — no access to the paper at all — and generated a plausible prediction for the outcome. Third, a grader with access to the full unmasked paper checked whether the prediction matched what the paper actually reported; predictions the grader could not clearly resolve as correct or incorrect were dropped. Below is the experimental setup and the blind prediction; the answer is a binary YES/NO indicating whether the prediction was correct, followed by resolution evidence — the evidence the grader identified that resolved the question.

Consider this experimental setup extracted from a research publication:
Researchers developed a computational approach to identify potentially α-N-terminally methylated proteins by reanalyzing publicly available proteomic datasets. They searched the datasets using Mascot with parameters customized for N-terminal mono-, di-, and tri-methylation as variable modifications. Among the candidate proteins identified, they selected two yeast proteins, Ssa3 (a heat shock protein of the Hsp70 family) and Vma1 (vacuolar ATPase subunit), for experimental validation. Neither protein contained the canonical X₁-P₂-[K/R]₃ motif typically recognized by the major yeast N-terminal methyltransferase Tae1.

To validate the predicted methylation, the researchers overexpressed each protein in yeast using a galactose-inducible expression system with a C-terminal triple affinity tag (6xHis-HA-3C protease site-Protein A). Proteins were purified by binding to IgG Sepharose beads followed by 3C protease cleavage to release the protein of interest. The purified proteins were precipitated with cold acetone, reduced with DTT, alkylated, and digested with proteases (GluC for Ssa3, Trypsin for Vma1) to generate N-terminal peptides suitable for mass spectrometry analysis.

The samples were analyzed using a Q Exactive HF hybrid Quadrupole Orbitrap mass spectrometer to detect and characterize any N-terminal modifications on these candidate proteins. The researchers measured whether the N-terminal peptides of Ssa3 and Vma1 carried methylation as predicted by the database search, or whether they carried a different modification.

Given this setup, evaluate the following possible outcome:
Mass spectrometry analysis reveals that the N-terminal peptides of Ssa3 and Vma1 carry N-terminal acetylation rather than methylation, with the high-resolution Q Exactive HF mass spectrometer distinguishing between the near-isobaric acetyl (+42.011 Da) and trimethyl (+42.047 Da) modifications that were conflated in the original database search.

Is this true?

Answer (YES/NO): YES